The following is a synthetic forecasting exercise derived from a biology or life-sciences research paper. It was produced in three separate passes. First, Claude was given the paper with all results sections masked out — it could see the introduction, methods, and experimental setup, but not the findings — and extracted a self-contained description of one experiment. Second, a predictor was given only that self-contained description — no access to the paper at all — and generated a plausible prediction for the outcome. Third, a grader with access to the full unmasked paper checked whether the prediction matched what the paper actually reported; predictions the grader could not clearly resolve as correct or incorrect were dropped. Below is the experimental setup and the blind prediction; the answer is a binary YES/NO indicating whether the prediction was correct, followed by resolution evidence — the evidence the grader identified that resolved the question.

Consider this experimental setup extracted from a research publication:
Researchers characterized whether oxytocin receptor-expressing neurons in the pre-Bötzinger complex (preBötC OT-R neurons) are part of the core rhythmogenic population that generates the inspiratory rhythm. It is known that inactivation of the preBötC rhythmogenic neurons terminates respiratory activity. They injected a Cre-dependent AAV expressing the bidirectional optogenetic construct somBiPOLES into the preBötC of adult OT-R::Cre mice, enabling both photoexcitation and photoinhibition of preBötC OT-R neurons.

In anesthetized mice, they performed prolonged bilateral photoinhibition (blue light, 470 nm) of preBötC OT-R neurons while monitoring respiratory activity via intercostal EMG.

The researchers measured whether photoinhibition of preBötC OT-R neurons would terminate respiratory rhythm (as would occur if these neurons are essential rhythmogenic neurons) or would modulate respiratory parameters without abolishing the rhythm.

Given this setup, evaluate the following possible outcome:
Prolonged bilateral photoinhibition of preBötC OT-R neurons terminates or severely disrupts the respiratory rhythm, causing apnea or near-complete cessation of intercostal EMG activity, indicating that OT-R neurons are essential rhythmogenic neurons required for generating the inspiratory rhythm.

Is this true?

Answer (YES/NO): NO